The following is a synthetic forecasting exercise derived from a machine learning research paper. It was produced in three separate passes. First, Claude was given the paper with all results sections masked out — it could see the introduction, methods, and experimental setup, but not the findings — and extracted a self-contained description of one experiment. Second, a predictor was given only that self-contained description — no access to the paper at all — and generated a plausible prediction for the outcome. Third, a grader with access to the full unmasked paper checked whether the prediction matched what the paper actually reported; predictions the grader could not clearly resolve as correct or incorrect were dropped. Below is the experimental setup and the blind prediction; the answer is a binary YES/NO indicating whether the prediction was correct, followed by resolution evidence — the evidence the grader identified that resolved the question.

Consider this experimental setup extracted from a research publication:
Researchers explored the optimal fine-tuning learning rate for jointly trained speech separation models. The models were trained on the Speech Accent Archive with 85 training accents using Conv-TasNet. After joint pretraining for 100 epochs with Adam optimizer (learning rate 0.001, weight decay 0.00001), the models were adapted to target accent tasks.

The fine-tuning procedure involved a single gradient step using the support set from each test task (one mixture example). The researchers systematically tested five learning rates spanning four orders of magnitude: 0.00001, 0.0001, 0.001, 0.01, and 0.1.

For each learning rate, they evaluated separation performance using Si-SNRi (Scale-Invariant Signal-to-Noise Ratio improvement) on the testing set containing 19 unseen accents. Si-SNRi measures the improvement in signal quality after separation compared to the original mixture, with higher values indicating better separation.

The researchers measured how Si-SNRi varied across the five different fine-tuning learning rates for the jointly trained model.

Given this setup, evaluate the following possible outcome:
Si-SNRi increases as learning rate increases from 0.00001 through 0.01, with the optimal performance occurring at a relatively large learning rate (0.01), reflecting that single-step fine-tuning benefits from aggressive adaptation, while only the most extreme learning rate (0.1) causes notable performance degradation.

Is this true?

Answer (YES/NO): NO